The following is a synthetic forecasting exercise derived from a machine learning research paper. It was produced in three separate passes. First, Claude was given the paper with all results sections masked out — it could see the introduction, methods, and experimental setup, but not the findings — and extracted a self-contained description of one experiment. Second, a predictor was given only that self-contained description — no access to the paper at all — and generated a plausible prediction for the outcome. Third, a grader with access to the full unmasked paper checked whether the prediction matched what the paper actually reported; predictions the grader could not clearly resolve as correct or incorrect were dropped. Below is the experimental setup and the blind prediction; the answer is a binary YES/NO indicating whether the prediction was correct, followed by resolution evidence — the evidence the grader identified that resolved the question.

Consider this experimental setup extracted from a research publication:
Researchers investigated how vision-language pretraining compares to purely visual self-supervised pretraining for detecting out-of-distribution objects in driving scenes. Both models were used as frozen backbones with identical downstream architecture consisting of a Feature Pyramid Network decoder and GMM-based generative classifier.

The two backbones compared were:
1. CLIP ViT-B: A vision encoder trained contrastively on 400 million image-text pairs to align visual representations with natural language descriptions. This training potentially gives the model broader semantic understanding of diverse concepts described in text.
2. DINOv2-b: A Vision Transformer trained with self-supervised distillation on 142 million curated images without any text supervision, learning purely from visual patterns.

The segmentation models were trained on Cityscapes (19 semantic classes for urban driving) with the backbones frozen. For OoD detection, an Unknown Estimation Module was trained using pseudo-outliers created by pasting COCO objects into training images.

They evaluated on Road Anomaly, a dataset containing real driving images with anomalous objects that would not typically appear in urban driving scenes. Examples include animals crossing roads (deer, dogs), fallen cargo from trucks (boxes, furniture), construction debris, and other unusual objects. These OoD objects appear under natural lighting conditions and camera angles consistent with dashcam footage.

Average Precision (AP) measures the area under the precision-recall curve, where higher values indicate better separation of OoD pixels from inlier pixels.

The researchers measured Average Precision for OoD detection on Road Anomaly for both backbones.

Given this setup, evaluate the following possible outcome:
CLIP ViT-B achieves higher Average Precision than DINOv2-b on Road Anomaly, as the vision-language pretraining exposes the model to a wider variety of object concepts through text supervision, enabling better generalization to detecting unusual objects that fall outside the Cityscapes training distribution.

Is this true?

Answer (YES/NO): NO